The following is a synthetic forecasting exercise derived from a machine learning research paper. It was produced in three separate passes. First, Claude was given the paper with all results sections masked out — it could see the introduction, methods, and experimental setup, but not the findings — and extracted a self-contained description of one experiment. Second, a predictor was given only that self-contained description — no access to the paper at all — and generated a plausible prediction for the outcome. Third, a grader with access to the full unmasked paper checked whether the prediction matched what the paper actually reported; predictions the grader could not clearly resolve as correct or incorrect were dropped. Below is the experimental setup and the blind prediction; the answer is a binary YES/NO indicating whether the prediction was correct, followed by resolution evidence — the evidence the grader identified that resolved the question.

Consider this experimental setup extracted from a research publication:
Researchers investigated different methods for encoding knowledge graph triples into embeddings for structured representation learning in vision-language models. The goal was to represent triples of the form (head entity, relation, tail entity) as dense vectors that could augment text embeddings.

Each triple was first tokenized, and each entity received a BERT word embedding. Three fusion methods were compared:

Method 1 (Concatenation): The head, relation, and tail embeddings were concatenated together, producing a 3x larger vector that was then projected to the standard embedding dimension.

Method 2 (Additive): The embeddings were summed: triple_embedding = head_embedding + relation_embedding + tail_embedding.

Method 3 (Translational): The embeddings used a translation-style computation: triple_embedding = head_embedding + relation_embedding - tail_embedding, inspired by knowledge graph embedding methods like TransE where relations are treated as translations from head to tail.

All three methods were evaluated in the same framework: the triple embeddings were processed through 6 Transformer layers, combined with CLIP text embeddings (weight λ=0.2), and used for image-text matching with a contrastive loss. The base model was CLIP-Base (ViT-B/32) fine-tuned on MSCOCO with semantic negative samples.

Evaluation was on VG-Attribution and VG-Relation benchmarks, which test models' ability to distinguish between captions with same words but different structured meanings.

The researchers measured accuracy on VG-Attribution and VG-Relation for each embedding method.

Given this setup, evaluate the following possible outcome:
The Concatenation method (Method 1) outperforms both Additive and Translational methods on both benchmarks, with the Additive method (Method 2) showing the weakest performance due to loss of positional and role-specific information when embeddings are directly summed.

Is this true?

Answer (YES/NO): NO